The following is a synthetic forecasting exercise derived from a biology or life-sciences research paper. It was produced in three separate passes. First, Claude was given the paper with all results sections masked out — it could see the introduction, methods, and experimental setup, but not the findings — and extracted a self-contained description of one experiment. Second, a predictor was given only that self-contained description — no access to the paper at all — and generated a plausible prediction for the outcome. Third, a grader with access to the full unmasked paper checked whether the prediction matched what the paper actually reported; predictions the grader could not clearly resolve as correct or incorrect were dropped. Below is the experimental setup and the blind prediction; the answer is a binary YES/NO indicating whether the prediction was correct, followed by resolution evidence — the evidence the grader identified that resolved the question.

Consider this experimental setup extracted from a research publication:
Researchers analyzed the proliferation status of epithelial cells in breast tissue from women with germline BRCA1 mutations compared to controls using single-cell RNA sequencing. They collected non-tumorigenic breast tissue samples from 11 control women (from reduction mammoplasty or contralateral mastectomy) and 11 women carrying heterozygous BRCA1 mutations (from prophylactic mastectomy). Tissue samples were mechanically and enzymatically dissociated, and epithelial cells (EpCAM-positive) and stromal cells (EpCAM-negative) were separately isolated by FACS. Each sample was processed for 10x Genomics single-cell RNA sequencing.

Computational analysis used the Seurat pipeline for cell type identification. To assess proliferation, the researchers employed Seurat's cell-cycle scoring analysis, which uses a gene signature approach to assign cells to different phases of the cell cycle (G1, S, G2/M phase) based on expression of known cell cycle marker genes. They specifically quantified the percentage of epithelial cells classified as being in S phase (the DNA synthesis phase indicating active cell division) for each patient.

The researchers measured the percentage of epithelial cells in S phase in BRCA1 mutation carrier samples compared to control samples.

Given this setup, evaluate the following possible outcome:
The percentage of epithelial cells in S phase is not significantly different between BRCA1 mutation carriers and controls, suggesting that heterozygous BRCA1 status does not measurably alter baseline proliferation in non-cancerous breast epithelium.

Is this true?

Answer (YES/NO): NO